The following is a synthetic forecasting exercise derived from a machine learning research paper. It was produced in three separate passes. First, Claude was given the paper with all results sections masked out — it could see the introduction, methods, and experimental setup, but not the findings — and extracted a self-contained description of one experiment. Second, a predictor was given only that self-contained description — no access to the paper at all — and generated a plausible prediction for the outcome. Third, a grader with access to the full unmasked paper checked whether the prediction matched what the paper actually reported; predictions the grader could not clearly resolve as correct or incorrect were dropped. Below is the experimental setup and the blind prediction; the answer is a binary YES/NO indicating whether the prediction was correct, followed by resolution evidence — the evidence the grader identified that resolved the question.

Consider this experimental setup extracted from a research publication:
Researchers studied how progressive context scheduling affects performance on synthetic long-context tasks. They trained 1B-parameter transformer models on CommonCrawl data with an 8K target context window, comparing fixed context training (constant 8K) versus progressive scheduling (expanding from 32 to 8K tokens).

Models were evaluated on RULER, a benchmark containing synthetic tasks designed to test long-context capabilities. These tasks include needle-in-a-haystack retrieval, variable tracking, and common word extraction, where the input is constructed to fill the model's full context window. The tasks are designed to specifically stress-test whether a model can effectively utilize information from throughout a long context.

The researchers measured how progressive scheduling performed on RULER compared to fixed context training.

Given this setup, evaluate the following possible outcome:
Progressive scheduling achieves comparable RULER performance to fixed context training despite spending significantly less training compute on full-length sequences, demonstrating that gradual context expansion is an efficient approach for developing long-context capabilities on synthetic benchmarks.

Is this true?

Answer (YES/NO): NO